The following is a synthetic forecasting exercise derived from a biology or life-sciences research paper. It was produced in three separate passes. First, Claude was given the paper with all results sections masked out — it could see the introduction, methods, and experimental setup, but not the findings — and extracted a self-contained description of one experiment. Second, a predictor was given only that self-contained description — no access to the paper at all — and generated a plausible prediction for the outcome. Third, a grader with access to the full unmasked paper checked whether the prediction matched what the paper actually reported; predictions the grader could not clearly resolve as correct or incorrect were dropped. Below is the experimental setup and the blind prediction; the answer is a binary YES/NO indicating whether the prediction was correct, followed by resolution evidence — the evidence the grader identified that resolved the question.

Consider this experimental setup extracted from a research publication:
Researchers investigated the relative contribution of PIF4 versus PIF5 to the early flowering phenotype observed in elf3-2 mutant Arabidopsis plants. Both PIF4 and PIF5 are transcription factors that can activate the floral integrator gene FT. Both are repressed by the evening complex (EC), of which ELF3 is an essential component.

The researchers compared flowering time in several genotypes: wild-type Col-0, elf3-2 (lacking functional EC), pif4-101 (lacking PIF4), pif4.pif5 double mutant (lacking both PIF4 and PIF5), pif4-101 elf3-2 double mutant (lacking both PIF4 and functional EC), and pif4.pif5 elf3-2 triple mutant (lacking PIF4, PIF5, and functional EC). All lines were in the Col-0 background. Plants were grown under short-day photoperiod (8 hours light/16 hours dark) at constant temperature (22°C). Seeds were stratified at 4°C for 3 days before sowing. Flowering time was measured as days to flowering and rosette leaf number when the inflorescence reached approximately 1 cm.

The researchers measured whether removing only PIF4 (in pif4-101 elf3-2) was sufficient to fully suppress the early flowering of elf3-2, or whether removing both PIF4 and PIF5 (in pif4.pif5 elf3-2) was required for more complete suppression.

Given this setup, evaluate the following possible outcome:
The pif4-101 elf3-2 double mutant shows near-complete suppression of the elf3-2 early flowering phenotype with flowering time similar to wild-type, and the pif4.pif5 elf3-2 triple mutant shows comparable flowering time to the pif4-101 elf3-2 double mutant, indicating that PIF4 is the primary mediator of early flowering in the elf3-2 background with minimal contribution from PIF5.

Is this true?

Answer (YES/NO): NO